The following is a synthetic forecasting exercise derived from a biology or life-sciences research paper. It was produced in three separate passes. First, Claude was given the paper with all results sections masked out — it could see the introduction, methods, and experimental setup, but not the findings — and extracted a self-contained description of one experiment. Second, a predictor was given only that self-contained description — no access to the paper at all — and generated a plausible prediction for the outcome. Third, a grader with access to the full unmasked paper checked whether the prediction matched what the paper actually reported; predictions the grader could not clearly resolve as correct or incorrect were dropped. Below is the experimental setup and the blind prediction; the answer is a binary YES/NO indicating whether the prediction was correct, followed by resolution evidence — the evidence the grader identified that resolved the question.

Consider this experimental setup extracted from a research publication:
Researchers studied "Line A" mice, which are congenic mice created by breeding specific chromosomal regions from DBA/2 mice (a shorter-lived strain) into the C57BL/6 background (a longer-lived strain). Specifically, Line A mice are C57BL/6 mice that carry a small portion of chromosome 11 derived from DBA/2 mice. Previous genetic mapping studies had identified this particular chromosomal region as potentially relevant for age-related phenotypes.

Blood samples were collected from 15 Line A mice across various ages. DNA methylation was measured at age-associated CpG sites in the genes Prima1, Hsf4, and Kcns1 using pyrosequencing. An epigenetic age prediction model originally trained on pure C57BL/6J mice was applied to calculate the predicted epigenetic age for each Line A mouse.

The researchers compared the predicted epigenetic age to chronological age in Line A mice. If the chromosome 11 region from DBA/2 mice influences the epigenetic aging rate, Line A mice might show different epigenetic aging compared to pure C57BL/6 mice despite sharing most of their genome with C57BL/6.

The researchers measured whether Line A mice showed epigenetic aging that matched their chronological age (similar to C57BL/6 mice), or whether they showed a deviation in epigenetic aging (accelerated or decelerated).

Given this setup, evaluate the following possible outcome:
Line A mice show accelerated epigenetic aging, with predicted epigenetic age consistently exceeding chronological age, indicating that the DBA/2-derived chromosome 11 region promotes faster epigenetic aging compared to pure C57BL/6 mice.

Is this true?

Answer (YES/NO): YES